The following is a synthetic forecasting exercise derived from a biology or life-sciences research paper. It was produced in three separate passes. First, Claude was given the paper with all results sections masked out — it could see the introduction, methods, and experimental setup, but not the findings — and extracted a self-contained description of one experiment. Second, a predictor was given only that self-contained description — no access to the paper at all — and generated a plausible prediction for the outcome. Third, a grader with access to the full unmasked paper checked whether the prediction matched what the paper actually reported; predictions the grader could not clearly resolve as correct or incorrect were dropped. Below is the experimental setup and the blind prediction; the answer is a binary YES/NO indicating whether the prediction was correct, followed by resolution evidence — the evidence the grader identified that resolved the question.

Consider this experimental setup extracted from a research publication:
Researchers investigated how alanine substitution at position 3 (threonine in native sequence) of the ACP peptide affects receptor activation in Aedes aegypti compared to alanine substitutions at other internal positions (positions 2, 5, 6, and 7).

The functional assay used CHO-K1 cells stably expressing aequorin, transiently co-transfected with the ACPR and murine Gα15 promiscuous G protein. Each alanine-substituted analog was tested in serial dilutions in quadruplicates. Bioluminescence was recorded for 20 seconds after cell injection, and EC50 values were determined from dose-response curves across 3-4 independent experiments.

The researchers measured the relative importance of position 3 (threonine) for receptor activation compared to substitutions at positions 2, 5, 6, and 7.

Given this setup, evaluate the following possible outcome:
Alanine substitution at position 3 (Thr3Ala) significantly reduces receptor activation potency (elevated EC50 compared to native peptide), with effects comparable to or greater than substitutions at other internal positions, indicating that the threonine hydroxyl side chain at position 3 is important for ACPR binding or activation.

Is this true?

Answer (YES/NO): YES